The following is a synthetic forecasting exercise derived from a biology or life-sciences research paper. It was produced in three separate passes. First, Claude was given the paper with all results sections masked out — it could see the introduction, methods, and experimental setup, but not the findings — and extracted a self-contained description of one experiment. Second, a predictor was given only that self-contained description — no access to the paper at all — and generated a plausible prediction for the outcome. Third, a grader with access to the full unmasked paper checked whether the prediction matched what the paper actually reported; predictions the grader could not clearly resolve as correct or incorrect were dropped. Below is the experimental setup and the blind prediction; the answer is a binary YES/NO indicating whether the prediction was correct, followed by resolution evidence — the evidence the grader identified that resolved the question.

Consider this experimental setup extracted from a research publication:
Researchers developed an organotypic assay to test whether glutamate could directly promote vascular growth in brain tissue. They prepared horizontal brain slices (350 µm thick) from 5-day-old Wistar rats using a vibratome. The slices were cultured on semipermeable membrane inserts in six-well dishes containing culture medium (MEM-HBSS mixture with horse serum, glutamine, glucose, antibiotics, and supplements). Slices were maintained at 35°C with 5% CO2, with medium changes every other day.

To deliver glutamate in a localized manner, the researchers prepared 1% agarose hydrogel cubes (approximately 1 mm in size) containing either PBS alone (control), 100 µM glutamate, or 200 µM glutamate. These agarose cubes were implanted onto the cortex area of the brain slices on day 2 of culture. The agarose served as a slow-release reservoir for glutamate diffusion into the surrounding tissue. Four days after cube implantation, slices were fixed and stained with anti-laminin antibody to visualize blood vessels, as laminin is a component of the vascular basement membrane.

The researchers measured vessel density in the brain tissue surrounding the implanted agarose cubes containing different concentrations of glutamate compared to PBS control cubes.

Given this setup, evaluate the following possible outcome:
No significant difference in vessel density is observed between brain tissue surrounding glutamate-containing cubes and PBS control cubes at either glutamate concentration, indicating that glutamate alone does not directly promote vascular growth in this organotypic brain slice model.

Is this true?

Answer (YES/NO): NO